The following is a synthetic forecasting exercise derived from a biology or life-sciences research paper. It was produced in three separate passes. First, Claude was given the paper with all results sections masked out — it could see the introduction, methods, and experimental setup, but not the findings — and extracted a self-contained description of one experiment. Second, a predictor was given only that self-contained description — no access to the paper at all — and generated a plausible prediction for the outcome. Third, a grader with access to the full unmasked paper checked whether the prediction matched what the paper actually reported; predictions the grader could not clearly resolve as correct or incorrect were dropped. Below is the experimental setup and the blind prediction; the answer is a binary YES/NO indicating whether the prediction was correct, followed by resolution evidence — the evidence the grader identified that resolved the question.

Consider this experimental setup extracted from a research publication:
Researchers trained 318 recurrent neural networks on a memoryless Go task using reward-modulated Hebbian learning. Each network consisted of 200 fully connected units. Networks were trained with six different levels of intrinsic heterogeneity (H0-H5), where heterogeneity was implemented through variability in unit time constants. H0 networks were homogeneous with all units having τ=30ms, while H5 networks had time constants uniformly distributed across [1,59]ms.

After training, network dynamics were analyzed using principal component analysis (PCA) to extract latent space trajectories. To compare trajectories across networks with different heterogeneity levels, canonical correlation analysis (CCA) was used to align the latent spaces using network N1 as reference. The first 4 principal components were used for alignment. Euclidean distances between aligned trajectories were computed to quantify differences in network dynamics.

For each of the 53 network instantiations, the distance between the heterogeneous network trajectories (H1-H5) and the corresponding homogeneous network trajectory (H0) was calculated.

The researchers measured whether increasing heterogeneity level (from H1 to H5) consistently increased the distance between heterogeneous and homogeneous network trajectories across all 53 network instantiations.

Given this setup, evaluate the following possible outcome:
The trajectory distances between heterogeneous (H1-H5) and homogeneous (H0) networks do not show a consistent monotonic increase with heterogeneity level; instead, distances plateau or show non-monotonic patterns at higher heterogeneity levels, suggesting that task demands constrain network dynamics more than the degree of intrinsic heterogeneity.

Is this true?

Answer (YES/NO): NO